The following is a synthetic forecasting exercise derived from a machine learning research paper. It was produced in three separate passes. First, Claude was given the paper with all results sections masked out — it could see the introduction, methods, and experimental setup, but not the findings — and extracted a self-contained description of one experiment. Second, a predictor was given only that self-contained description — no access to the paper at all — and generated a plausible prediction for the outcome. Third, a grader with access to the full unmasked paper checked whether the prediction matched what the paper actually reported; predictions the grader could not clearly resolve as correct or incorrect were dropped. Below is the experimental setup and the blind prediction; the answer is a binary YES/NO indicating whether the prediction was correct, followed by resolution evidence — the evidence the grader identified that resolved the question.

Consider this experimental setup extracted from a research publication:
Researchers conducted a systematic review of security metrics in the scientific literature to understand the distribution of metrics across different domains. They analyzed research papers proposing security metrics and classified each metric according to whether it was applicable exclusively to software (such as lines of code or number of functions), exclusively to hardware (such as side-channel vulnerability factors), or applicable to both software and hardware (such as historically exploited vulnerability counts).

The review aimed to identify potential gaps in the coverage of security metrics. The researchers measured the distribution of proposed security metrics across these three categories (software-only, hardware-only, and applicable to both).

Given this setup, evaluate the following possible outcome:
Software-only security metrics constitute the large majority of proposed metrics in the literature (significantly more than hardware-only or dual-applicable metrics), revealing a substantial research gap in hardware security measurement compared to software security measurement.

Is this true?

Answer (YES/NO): YES